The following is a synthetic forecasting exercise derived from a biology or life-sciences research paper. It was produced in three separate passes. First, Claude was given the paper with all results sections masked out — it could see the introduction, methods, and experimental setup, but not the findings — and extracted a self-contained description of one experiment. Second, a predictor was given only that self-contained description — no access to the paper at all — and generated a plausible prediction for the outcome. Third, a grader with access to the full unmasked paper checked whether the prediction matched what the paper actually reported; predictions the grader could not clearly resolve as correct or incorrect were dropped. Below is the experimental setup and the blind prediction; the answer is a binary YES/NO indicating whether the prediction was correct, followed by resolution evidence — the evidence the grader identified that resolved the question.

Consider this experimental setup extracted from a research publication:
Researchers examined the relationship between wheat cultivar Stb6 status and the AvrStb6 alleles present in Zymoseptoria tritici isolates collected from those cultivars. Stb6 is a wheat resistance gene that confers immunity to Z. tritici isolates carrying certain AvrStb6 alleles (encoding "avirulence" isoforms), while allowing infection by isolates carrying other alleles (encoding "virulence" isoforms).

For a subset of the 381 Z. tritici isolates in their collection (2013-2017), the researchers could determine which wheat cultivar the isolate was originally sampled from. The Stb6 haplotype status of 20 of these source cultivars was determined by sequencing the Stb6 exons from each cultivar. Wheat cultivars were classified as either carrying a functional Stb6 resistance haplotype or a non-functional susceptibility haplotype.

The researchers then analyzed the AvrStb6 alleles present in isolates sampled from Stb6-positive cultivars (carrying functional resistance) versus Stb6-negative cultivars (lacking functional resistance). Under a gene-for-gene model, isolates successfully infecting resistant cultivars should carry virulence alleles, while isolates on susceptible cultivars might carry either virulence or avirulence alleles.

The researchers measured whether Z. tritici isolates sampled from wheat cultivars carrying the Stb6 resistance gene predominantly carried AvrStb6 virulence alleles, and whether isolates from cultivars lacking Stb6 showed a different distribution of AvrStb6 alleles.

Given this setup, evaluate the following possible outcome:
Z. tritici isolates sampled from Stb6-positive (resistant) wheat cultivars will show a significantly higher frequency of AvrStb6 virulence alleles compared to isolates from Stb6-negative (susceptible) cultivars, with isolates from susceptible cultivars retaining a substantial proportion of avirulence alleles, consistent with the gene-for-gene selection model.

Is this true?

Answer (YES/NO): NO